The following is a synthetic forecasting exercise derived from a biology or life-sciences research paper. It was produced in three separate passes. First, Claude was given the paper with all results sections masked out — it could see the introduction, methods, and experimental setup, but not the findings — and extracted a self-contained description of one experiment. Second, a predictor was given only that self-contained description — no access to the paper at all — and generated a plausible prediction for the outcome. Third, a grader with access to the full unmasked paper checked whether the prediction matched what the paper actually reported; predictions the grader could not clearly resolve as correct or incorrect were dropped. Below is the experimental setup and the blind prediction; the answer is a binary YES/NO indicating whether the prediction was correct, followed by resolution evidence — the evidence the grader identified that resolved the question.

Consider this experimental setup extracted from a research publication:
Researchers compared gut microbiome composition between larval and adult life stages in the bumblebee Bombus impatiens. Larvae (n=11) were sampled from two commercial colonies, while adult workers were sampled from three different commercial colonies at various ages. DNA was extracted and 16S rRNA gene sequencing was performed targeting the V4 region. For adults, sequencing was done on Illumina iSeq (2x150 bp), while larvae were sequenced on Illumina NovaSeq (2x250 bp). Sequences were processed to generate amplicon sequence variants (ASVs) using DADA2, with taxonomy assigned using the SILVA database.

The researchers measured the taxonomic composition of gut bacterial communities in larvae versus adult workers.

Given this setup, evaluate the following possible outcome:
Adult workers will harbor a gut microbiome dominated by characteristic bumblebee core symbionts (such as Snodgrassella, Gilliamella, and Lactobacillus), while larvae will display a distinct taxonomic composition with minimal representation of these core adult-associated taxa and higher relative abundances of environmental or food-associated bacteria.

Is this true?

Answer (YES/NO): NO